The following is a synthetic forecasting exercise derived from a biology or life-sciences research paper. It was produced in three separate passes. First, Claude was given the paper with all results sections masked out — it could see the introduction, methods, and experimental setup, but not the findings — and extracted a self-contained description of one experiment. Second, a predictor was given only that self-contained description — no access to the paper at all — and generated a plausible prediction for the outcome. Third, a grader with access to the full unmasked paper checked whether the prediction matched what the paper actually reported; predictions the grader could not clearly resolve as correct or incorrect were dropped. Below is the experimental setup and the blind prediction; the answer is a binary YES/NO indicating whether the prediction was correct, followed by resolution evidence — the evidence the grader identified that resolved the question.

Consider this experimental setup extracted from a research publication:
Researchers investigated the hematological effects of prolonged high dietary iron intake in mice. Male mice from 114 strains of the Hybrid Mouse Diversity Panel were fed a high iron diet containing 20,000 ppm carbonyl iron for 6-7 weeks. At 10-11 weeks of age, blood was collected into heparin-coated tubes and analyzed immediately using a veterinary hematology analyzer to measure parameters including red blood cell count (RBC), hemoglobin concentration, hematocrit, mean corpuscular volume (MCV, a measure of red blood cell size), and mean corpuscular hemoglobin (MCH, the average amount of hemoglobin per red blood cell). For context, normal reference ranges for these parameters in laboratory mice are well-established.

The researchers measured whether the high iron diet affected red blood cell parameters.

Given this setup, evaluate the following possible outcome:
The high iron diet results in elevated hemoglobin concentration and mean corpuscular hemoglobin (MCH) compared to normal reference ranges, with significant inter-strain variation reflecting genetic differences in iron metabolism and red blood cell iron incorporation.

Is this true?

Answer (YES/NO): NO